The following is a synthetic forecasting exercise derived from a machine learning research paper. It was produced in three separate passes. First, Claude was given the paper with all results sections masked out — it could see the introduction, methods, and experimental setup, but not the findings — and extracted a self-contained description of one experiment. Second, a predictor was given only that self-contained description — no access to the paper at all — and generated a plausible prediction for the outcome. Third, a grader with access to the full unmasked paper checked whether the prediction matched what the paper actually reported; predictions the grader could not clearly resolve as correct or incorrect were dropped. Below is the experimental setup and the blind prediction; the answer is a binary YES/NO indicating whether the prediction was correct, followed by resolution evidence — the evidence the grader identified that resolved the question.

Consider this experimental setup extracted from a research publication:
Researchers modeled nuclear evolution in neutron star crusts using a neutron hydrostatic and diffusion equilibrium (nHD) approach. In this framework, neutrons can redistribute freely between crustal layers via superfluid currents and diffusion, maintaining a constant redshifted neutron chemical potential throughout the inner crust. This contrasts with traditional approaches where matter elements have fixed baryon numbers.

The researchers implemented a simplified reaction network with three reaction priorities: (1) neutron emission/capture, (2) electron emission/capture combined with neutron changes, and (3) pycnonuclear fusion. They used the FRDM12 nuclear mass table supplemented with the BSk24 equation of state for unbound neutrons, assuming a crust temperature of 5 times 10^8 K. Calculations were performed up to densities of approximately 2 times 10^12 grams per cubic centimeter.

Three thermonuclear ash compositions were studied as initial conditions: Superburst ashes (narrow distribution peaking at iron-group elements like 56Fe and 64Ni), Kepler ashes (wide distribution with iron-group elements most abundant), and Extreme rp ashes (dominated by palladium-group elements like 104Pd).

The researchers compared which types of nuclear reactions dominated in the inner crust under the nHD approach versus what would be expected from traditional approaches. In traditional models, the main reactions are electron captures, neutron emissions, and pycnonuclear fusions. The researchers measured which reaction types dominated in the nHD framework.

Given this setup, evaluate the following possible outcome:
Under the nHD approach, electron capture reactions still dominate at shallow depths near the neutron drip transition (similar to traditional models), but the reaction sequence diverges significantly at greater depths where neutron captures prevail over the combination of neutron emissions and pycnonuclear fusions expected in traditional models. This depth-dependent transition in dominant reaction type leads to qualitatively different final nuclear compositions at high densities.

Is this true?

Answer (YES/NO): NO